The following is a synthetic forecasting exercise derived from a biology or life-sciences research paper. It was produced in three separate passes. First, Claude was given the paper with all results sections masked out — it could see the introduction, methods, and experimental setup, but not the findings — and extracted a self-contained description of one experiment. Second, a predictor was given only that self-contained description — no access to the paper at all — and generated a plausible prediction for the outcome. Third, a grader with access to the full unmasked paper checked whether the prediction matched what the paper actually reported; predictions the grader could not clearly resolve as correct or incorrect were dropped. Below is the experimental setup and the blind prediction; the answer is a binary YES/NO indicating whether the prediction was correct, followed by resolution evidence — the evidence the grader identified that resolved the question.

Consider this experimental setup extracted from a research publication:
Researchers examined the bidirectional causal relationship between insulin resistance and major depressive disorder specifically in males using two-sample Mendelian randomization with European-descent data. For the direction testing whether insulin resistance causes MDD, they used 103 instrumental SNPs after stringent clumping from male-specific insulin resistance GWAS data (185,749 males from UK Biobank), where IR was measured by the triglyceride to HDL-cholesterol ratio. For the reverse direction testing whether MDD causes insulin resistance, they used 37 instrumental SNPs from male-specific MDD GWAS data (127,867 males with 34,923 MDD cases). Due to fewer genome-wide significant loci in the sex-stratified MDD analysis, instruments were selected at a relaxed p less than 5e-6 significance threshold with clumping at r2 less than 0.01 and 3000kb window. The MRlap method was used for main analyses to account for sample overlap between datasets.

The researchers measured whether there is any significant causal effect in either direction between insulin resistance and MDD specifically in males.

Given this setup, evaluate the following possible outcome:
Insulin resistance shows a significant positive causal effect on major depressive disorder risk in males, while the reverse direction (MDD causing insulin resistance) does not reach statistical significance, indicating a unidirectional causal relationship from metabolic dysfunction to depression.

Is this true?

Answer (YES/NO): NO